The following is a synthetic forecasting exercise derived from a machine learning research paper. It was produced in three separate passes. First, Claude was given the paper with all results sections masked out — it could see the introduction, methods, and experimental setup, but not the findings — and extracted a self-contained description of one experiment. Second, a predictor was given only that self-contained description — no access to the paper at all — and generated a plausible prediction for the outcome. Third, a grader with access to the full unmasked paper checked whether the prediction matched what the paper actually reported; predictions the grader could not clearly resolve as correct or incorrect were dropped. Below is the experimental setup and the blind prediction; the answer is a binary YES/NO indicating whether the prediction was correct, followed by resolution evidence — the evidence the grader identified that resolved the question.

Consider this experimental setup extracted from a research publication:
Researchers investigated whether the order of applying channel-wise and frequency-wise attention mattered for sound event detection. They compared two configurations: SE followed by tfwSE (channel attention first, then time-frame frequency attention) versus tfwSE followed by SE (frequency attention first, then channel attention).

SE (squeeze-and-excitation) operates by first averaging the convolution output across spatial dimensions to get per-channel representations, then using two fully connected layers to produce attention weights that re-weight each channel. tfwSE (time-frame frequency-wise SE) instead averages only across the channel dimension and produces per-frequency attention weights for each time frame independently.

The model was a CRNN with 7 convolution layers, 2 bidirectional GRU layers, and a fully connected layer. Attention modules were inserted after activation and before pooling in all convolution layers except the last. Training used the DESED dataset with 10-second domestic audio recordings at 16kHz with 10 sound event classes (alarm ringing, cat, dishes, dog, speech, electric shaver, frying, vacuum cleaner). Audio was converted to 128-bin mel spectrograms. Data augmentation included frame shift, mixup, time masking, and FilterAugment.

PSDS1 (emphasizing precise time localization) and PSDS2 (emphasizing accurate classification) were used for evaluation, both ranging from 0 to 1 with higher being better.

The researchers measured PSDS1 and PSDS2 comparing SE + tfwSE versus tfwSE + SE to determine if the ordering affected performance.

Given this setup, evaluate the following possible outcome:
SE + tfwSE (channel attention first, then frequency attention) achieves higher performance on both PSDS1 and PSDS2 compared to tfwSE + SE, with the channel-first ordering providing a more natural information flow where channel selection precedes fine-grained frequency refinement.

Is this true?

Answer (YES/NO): YES